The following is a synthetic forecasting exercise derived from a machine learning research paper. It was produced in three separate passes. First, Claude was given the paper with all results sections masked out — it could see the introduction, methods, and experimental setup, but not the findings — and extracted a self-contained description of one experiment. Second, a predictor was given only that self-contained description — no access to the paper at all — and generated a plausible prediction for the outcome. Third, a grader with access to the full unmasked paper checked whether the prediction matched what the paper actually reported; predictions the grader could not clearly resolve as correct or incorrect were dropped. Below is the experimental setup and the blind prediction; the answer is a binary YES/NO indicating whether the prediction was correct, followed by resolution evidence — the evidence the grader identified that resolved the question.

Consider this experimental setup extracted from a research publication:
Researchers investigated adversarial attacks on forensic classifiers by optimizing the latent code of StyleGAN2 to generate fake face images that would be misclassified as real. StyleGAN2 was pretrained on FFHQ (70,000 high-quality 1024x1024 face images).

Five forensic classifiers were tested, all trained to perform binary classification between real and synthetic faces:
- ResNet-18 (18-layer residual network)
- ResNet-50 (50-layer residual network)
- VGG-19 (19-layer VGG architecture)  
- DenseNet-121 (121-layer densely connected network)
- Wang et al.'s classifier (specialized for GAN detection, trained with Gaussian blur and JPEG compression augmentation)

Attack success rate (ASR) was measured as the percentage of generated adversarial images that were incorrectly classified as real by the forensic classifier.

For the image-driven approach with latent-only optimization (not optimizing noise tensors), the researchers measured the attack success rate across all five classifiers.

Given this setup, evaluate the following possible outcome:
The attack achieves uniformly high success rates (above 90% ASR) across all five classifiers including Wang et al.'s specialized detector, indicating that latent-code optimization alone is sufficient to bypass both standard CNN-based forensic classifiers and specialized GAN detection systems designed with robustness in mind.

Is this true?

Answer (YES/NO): NO